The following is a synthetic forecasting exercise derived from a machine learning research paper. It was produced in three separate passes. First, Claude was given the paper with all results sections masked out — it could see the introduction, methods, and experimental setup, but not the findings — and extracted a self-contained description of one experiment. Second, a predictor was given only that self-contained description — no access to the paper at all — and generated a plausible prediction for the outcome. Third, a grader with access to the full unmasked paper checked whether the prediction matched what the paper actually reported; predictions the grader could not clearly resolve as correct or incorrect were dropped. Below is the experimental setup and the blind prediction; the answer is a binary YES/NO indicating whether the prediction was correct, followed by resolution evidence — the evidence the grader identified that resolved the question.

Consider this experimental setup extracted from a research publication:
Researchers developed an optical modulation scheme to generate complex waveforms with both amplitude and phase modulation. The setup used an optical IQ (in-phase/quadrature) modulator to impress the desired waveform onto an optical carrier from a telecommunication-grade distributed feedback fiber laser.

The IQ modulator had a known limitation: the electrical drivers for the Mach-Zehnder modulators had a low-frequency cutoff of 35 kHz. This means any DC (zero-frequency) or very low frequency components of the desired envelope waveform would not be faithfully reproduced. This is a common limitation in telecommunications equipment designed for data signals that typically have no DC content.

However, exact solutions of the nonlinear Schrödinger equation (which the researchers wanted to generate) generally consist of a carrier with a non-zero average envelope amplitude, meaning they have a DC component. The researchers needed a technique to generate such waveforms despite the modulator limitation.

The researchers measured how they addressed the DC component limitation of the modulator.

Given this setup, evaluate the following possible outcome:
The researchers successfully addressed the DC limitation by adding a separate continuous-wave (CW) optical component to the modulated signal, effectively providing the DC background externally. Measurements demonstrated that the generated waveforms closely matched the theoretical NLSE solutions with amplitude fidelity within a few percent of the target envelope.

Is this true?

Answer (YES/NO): NO